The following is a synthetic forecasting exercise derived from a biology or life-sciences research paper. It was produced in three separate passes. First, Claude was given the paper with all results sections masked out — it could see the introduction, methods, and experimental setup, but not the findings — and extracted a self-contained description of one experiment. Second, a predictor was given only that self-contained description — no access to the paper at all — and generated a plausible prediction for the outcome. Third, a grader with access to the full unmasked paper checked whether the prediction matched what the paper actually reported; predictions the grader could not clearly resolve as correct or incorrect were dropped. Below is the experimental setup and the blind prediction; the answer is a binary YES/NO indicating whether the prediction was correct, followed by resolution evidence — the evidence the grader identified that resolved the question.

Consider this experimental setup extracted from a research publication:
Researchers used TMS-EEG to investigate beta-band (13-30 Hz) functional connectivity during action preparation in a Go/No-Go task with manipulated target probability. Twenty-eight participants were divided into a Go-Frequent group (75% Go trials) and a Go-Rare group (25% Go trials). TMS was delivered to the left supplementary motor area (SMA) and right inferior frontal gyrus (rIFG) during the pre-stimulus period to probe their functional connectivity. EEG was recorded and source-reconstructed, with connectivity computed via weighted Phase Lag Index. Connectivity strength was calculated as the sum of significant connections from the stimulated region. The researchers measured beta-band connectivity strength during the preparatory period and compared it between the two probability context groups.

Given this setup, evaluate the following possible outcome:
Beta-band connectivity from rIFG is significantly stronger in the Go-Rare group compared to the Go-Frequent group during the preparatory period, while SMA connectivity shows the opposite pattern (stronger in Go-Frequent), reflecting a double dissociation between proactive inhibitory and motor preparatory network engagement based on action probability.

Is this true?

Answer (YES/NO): NO